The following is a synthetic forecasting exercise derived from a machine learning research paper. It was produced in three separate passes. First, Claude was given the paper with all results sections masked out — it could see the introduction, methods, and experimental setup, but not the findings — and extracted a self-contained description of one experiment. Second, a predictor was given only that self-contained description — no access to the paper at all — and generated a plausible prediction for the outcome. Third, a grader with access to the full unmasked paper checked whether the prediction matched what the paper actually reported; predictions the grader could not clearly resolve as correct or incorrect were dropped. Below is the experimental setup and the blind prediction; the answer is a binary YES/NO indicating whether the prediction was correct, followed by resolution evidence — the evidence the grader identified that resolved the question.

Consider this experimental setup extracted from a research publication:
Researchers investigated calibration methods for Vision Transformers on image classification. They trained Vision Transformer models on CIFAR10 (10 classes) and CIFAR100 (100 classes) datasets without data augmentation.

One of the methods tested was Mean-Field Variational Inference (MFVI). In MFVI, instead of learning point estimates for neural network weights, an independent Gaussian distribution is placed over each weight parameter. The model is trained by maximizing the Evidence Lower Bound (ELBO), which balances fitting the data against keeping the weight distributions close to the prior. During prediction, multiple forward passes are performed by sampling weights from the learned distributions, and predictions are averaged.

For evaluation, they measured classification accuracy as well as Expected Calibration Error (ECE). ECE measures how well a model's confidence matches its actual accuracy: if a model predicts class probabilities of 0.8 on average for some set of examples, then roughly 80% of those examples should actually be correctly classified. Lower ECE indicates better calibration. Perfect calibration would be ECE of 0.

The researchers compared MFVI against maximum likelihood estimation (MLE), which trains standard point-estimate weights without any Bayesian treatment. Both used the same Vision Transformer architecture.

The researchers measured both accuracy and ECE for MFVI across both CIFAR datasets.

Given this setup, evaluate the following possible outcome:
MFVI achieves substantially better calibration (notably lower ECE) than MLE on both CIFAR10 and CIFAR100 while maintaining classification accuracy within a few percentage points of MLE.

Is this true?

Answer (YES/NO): NO